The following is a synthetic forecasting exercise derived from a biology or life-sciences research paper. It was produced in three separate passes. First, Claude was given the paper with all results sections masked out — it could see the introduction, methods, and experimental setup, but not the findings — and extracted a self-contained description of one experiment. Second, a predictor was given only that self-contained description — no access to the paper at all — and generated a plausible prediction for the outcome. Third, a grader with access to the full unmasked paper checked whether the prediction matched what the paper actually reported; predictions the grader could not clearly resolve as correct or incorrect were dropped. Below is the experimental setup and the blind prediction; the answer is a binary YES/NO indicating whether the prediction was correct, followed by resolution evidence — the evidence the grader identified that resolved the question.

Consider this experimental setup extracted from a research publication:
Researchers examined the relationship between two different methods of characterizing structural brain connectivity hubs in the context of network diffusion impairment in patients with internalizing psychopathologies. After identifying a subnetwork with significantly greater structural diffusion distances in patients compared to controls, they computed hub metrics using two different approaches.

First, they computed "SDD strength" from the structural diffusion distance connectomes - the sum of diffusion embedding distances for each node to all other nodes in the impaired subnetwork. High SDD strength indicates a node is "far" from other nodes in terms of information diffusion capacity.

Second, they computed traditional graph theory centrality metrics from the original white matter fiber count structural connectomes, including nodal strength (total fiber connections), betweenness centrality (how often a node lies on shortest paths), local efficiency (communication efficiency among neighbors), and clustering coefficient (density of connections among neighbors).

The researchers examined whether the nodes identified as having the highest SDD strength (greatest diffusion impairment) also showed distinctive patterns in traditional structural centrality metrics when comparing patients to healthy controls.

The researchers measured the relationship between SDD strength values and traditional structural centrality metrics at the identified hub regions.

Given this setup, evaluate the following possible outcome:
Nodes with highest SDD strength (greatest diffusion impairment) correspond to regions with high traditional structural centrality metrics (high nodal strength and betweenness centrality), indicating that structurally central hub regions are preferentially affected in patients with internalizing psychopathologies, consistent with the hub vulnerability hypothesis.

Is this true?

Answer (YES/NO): NO